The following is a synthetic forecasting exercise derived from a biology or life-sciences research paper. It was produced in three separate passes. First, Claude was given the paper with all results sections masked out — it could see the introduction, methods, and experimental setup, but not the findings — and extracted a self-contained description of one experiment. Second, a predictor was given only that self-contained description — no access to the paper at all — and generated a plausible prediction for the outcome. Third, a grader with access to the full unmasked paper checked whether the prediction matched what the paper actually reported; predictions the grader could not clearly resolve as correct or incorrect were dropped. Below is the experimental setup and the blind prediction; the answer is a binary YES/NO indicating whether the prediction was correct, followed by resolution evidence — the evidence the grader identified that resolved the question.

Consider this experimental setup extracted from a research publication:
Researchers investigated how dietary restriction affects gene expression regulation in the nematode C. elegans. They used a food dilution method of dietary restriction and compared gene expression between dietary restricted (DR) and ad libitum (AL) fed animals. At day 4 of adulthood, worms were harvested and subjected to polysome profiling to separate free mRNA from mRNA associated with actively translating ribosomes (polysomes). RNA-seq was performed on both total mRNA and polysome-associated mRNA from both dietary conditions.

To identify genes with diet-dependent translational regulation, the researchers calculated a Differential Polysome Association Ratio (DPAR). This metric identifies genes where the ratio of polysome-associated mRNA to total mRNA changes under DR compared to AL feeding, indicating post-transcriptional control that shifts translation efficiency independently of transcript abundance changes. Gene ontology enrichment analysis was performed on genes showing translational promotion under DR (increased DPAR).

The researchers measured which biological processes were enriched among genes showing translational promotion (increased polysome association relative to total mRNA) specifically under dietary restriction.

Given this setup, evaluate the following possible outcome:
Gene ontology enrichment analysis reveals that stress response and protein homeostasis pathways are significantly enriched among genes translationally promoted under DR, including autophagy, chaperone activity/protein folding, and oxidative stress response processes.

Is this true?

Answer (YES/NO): NO